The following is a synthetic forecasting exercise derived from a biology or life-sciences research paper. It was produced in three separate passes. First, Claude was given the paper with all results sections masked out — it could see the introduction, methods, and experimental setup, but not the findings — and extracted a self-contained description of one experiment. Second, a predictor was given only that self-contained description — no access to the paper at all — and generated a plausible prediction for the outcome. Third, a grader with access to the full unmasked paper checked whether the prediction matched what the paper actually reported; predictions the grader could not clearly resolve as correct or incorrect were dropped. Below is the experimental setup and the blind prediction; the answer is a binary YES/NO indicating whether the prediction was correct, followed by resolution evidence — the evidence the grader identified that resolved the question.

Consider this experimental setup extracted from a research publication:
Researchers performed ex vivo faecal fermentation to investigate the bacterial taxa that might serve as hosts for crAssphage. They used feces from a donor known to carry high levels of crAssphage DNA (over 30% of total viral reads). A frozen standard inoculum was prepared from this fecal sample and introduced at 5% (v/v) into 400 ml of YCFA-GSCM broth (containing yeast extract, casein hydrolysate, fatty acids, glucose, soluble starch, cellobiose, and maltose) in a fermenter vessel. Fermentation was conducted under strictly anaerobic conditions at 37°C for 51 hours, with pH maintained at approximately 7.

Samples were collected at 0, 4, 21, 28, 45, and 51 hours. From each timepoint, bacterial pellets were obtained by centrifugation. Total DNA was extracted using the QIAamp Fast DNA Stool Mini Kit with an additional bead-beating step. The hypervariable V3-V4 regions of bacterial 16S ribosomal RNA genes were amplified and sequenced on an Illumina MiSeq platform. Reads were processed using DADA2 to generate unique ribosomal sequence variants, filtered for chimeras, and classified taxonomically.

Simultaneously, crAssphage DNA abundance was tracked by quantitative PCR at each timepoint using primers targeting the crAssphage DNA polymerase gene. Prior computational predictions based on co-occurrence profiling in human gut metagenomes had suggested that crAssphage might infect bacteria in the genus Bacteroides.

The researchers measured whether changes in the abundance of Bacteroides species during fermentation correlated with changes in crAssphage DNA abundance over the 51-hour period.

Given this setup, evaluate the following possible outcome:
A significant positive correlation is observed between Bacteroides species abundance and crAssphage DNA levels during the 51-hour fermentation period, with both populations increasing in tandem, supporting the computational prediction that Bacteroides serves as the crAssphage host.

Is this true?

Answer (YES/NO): NO